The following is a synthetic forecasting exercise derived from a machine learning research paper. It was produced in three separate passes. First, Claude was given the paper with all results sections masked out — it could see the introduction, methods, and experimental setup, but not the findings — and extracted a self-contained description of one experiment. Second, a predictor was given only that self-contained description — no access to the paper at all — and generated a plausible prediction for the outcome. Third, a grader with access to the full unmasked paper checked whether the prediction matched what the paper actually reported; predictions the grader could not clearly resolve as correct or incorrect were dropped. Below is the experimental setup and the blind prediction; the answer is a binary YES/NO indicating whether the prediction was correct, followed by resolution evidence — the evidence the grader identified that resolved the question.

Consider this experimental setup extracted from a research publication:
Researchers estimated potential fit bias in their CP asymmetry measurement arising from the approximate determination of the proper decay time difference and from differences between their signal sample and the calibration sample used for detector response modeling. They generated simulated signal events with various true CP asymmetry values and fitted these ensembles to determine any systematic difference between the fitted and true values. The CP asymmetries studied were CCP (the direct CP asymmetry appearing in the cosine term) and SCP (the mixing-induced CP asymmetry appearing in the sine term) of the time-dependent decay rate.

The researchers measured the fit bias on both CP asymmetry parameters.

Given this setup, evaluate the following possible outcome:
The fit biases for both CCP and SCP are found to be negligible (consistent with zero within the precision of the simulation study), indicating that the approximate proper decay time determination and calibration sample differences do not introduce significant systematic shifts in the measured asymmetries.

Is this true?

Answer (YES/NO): NO